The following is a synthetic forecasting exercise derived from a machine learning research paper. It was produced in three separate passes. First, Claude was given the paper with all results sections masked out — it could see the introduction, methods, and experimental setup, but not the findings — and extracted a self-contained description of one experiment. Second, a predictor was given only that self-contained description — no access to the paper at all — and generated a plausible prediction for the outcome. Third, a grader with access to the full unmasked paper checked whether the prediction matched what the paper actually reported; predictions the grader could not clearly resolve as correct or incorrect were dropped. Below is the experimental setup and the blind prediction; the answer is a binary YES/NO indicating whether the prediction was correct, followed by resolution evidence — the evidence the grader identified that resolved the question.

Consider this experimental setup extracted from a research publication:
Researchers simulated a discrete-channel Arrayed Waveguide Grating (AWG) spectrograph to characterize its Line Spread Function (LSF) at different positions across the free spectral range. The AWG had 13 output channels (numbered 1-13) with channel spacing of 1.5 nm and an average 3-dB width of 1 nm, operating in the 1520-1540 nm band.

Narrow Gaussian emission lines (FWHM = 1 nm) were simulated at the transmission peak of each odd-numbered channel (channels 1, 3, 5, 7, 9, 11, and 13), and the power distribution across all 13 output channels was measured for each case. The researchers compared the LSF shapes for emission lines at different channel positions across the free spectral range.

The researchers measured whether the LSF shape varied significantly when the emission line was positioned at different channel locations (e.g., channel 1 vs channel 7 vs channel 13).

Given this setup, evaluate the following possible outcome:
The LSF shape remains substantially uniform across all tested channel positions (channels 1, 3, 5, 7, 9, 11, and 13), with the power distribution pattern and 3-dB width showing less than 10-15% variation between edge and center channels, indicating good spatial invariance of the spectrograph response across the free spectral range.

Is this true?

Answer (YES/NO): NO